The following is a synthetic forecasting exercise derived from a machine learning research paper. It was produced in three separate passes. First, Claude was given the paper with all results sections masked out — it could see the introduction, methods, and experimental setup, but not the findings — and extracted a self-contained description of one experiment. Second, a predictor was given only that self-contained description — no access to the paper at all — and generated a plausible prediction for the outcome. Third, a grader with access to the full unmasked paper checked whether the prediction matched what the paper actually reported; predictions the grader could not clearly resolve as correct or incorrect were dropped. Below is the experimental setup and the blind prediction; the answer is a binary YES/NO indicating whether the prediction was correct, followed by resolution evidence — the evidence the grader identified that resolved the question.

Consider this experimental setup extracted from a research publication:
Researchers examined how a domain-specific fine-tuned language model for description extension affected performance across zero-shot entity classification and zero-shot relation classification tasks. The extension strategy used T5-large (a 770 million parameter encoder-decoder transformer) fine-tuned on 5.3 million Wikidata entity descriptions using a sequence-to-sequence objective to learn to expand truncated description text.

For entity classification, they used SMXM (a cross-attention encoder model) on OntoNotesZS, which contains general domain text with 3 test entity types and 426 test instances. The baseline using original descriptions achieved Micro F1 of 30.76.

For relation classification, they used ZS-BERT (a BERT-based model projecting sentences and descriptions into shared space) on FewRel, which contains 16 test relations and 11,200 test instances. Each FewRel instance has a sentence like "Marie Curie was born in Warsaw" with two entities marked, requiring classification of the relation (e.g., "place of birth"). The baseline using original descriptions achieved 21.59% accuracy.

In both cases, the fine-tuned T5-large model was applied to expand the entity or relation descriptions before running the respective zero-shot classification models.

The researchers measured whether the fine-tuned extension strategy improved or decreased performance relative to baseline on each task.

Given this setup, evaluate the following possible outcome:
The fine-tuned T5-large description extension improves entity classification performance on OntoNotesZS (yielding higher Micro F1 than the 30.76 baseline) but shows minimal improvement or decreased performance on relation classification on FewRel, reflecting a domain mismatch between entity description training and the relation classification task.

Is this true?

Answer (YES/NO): NO